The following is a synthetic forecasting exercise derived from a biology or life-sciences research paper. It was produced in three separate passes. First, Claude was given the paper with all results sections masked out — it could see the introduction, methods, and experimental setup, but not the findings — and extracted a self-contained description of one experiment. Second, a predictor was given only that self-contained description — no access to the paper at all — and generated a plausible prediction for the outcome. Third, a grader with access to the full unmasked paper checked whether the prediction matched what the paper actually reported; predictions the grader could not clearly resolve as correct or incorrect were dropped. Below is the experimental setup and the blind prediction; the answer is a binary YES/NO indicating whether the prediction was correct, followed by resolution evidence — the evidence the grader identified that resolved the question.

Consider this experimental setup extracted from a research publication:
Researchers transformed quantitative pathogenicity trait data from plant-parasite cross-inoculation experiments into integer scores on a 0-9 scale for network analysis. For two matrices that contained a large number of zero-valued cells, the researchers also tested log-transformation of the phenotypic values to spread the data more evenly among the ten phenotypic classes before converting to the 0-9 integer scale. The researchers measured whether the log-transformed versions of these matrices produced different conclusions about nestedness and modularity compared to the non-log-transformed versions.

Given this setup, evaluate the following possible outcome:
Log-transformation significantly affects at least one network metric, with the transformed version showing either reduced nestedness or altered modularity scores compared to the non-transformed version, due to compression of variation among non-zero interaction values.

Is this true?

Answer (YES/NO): NO